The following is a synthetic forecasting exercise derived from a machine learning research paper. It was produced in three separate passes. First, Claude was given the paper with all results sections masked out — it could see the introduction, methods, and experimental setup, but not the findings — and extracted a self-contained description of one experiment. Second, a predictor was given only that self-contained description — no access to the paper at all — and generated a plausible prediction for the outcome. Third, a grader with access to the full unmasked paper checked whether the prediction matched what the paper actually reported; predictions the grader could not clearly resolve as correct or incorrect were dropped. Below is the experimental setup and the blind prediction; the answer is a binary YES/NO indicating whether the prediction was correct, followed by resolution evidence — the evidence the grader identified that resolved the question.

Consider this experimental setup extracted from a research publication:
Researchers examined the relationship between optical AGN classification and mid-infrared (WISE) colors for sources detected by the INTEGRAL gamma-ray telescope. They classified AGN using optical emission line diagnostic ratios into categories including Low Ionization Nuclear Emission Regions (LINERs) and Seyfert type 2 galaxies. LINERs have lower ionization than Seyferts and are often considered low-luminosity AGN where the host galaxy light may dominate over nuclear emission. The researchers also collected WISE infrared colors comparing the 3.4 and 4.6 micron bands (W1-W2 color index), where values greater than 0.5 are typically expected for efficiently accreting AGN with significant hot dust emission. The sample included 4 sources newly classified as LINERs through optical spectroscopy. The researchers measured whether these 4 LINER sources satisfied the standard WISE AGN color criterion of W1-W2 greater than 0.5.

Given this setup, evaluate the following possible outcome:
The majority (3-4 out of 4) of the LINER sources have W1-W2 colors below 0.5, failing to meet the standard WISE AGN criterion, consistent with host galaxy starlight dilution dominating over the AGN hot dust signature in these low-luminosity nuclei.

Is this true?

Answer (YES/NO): YES